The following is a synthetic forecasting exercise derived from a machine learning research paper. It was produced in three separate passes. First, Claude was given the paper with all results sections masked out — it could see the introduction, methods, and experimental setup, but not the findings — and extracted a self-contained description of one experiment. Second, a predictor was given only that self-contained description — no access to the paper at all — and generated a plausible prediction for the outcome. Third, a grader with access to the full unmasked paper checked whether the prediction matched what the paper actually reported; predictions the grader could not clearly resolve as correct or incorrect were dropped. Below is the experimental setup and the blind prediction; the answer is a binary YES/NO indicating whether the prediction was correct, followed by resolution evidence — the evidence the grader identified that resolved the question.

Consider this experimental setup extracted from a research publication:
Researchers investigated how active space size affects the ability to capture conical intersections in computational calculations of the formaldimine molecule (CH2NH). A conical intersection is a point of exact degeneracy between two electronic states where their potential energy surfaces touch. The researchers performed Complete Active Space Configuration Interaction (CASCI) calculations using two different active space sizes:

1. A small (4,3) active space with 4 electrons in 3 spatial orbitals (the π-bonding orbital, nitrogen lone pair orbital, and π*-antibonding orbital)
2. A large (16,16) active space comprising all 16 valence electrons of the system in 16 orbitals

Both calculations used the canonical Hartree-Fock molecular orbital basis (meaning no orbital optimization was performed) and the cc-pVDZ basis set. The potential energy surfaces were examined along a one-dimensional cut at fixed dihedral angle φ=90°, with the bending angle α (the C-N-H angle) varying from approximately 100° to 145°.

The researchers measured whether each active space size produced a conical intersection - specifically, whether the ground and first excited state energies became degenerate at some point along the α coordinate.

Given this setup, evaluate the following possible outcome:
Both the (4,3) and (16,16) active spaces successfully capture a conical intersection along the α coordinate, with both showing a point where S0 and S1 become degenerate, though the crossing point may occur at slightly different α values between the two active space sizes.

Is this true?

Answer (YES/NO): NO